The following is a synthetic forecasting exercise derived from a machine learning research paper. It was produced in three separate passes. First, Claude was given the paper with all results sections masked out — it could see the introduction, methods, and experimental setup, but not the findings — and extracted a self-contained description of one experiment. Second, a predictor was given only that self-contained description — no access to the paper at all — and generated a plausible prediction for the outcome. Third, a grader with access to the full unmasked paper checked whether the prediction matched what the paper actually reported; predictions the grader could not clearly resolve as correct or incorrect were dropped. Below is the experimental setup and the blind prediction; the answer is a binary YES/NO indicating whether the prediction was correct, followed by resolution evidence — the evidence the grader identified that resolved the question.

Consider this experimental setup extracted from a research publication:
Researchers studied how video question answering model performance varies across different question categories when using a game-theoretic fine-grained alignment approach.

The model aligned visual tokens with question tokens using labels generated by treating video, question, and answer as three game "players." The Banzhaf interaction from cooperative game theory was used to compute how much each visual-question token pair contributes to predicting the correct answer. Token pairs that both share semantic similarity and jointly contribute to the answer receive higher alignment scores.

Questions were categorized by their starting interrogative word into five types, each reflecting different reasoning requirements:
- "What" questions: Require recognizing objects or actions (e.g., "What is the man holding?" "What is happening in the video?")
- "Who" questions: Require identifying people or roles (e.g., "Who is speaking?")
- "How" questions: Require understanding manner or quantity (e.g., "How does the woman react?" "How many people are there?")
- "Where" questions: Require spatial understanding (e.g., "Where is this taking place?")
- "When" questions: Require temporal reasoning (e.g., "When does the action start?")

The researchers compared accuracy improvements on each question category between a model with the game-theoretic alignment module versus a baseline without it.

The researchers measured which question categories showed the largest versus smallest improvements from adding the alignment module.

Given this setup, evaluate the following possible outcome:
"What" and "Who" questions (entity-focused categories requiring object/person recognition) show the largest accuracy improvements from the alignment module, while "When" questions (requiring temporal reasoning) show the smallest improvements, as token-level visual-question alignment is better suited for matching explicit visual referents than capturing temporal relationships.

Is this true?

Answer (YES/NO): NO